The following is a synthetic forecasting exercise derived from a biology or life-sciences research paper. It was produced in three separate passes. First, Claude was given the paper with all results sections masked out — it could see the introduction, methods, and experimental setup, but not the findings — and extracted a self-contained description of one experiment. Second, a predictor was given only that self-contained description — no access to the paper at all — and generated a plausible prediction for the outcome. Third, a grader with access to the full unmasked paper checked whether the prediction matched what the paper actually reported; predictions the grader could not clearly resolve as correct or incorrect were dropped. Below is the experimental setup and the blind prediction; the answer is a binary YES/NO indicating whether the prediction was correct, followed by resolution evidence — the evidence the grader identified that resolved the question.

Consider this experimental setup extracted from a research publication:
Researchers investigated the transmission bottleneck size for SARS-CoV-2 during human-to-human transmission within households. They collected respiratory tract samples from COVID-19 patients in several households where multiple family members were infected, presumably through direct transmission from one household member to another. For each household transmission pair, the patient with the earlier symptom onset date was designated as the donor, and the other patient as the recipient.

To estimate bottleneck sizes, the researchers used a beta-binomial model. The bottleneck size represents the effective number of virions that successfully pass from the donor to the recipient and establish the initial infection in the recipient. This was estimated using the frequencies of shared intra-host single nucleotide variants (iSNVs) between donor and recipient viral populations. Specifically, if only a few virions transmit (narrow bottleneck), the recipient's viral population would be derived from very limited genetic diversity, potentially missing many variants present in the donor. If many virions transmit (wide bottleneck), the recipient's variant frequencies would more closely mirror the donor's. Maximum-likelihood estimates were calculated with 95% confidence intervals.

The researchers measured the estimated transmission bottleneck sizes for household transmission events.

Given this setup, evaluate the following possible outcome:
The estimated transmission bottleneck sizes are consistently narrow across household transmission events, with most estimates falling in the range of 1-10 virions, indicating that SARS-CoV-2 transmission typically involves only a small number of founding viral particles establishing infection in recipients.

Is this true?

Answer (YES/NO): YES